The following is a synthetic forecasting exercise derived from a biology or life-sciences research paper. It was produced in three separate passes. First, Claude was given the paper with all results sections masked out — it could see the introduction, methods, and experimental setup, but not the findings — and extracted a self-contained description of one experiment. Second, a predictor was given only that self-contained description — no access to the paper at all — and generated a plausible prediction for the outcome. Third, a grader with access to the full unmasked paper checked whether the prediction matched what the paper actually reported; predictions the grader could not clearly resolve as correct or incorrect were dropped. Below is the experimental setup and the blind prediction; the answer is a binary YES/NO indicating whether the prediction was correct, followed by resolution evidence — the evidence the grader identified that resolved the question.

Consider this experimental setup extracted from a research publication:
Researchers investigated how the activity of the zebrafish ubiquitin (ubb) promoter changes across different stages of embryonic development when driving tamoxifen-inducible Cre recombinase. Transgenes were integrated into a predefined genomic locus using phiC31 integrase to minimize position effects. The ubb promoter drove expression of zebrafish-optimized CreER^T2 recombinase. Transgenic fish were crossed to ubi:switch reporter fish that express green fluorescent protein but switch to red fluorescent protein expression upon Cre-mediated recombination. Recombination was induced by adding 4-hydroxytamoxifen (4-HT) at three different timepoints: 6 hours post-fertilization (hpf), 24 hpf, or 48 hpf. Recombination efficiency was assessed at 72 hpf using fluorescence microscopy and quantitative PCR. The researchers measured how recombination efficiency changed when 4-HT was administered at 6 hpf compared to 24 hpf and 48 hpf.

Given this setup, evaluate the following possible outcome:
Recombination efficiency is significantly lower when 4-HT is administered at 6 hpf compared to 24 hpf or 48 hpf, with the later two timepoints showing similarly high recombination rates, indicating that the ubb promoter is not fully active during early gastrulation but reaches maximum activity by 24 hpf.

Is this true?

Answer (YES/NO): NO